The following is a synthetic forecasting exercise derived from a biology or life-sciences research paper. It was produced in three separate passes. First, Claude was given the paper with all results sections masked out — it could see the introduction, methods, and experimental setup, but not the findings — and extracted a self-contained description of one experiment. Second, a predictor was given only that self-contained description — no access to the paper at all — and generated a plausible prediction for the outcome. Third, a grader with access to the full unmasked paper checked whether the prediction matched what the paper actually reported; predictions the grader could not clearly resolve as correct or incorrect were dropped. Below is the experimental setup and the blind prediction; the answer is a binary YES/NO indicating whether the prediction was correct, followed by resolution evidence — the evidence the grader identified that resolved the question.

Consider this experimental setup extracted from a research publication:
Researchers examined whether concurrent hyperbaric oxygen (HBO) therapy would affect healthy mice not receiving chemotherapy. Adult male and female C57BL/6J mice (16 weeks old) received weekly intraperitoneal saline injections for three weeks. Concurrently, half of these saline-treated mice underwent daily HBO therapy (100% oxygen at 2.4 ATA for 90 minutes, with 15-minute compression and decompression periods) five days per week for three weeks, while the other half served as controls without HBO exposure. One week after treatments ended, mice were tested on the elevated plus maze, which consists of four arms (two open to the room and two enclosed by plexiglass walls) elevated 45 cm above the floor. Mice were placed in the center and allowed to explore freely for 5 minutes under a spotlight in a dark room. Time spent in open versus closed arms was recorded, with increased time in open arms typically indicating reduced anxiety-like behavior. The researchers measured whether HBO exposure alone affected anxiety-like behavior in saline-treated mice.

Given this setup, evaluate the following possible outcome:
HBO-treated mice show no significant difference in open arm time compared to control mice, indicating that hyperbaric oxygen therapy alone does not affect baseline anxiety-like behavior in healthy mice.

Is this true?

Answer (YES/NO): YES